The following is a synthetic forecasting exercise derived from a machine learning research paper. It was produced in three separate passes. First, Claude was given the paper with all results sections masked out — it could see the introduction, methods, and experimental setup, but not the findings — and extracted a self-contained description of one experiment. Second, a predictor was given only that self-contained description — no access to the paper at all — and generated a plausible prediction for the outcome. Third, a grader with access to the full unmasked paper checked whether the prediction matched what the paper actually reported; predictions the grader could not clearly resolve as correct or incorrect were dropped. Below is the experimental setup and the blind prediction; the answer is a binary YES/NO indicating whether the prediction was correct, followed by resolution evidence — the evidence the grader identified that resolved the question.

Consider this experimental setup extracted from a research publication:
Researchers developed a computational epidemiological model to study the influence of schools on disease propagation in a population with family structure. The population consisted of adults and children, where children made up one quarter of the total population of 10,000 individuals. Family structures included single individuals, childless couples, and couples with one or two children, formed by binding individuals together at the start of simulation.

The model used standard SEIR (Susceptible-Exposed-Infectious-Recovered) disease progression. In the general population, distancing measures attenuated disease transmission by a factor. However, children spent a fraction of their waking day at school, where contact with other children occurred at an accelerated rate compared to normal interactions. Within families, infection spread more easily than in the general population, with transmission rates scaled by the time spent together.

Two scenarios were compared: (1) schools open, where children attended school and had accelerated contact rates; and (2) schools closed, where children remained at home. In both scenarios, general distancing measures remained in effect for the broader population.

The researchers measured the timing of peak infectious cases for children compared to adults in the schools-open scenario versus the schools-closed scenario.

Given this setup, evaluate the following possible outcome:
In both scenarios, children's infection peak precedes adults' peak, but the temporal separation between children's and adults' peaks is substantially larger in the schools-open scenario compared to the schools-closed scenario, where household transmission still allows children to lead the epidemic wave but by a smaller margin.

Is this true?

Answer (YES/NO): NO